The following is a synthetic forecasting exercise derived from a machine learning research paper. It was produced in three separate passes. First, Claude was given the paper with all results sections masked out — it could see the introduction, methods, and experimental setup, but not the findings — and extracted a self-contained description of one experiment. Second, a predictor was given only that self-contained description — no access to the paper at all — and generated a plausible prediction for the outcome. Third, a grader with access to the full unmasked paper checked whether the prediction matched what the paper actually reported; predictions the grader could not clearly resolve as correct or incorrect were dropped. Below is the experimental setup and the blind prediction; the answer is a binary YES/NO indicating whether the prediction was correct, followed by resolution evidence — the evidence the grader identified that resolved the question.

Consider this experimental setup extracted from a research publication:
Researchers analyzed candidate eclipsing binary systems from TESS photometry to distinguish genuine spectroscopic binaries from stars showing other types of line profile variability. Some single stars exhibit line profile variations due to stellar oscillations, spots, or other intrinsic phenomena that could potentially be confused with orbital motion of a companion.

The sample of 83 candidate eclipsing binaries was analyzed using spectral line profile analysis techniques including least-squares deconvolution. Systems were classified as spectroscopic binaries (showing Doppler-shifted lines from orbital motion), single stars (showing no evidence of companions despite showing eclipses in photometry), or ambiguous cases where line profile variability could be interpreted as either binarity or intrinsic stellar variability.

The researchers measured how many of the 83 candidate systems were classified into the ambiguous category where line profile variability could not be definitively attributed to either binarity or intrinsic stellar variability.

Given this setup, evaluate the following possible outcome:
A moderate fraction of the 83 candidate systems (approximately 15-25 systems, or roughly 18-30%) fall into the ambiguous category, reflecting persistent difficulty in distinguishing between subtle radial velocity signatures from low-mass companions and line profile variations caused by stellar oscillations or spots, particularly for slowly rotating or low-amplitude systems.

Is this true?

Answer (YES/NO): NO